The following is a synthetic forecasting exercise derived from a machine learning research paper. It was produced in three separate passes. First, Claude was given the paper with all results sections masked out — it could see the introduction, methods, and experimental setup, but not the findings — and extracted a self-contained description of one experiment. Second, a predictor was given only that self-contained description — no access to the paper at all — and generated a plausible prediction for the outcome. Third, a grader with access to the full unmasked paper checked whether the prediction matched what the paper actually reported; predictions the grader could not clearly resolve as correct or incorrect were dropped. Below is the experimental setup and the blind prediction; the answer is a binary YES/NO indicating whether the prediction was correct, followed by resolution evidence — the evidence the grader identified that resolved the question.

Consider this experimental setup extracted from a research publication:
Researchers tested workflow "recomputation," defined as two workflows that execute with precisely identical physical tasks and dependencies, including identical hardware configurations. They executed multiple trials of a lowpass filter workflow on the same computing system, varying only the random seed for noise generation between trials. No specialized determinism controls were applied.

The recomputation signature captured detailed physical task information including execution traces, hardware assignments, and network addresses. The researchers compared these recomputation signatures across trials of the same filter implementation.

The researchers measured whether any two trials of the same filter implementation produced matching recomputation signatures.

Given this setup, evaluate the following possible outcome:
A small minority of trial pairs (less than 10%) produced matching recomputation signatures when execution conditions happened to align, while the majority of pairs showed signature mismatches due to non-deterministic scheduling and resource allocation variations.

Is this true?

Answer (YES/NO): NO